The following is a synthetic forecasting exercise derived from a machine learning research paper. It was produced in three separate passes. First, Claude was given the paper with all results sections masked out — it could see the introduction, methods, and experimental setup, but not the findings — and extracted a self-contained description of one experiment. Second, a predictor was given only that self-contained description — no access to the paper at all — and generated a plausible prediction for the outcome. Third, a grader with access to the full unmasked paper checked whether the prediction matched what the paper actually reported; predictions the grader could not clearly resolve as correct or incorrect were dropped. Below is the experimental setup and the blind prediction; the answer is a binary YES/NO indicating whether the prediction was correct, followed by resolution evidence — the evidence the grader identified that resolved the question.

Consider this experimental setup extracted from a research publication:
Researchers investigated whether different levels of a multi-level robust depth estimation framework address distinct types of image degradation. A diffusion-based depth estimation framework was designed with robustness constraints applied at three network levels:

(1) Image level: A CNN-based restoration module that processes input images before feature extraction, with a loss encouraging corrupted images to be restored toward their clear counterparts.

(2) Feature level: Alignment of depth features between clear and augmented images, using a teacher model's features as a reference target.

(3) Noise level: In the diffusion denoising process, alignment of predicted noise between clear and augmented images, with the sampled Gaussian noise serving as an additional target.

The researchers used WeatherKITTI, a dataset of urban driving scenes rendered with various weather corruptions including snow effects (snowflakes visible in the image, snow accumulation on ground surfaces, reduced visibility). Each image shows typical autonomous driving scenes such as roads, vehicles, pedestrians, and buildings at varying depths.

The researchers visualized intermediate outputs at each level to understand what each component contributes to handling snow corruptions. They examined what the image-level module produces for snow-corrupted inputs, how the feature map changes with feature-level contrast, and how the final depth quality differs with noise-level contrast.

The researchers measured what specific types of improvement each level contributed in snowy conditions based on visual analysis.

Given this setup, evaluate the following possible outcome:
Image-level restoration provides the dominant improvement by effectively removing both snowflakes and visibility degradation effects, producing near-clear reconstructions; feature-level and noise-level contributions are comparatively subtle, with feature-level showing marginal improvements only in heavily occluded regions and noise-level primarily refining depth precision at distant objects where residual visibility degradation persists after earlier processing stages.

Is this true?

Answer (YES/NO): NO